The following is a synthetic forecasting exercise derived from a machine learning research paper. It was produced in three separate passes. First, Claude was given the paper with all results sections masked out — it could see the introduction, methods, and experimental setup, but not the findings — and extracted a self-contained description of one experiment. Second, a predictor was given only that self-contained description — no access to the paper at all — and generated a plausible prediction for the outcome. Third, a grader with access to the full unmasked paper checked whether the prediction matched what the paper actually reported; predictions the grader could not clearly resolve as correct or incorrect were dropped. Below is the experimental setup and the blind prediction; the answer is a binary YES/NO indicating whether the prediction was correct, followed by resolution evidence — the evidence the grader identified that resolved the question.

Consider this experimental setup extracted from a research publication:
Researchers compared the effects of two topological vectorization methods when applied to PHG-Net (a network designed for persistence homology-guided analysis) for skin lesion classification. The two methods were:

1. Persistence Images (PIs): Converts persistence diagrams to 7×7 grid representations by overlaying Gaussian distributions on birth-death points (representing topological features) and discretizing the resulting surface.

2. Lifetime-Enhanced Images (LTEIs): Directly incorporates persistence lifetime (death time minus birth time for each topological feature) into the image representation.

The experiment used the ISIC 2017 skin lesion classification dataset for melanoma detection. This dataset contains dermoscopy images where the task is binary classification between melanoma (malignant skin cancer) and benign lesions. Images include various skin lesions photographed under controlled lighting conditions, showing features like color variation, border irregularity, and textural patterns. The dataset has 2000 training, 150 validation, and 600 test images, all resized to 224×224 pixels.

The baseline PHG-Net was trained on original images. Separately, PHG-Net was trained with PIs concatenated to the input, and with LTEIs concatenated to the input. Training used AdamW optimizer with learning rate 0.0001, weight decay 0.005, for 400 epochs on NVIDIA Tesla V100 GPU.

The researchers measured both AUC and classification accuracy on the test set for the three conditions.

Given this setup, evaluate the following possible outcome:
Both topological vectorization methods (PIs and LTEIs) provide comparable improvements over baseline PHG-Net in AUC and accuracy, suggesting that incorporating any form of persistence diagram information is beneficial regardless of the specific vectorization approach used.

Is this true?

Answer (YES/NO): NO